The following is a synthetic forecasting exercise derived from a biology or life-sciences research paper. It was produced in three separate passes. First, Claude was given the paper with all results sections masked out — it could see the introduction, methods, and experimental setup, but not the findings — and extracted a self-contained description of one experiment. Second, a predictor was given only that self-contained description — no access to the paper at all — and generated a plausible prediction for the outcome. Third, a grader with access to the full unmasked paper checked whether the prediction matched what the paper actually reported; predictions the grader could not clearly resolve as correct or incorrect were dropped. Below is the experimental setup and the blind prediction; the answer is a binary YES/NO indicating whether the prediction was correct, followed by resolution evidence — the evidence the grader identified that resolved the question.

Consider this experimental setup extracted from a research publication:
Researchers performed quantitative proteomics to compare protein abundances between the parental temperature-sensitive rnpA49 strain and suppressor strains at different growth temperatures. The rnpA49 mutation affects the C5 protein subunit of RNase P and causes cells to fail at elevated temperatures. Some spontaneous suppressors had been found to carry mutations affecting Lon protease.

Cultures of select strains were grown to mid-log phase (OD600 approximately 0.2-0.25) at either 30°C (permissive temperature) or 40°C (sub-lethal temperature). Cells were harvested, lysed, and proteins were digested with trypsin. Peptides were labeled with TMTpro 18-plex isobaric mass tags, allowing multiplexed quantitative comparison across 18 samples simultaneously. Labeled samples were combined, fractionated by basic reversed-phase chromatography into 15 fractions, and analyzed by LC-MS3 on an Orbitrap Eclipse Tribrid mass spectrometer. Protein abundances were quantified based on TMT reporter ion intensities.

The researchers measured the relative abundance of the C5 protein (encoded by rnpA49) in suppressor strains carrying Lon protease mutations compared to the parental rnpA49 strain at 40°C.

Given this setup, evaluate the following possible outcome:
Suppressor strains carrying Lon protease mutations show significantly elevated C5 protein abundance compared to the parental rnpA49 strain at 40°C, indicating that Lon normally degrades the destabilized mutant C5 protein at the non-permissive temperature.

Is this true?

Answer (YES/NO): YES